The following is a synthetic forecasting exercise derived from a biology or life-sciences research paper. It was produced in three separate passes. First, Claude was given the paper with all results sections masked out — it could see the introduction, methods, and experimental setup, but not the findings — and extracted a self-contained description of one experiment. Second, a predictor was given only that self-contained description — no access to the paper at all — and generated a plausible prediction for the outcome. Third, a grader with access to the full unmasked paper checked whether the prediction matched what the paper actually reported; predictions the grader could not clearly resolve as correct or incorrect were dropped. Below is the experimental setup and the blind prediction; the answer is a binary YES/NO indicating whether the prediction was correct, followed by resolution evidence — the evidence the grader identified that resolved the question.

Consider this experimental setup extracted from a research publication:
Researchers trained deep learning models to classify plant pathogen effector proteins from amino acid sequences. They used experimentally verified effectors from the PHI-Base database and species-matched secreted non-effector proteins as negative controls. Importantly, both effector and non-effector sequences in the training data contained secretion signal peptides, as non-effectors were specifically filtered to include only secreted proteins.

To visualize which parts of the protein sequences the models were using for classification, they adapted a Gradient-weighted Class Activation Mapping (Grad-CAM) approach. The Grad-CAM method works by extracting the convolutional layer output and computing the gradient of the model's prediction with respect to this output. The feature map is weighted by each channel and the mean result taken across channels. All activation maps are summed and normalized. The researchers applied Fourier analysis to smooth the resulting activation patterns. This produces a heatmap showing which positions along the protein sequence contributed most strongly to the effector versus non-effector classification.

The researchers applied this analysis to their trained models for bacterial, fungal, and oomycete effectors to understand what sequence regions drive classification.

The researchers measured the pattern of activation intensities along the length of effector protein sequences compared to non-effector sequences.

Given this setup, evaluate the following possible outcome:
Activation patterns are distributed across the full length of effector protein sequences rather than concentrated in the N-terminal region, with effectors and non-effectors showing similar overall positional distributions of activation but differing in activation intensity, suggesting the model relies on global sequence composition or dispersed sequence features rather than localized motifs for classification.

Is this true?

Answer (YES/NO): NO